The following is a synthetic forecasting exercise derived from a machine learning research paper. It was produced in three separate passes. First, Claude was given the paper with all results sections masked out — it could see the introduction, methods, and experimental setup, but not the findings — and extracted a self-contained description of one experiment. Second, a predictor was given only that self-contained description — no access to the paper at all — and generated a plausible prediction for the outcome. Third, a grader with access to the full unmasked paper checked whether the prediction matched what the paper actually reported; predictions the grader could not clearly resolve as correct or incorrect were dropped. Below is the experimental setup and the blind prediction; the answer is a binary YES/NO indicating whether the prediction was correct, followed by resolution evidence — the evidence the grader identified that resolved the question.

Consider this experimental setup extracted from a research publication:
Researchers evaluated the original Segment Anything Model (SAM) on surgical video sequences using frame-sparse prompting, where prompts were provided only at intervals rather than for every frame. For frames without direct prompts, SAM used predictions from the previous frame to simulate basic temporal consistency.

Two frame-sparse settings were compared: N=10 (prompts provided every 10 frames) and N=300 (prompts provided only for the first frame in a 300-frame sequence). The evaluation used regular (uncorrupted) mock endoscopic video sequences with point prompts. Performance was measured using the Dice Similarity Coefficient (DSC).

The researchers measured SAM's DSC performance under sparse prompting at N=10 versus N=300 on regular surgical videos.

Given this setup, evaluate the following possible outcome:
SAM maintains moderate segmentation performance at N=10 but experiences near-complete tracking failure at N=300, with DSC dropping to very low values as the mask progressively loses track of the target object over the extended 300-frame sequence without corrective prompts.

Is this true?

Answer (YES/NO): NO